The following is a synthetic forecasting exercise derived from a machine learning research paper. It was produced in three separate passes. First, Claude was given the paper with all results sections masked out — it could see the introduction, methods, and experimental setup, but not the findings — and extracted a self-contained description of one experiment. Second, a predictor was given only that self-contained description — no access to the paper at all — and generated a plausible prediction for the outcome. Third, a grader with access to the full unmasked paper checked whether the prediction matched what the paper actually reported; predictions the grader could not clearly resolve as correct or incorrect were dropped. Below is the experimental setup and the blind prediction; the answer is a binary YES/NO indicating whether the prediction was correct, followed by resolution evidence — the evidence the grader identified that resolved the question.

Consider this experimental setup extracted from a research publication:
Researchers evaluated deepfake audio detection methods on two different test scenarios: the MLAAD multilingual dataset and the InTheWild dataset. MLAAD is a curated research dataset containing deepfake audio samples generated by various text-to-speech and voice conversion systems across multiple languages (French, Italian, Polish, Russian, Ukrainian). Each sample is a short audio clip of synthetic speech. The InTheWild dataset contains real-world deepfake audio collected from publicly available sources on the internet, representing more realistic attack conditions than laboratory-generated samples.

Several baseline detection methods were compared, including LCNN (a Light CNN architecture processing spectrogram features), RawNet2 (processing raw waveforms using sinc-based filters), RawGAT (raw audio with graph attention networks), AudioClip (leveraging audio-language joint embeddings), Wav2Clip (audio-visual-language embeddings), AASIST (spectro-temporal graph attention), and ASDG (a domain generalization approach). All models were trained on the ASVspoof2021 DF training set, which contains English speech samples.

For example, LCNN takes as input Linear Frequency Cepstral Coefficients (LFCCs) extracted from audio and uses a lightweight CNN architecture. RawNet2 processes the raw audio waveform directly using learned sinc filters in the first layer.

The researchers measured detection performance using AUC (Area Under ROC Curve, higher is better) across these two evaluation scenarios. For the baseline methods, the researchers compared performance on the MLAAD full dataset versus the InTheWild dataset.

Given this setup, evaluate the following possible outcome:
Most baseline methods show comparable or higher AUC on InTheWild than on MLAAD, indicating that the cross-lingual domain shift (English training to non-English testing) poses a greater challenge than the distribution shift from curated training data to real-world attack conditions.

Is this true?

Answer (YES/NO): NO